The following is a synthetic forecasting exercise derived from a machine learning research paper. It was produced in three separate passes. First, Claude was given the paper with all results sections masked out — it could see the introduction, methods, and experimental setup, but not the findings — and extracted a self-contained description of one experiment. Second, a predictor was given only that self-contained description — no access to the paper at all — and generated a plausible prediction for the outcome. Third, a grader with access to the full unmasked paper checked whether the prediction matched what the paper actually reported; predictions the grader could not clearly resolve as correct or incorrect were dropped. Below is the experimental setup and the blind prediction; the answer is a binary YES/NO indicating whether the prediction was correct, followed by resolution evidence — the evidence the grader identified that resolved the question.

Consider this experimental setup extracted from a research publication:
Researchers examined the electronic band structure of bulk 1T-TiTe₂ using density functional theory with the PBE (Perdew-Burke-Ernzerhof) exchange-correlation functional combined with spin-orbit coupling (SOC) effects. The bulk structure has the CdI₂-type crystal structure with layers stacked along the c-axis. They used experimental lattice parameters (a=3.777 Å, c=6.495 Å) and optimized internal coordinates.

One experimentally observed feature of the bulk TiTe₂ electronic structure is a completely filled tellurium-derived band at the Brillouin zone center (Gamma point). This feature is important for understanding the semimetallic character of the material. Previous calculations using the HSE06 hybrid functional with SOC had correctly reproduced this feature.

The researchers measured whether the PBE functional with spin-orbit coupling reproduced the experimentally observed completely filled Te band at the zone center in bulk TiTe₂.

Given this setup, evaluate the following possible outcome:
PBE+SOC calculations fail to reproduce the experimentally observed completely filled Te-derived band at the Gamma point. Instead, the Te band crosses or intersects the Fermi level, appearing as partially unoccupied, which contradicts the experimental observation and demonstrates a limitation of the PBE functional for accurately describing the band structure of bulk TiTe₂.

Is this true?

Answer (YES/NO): YES